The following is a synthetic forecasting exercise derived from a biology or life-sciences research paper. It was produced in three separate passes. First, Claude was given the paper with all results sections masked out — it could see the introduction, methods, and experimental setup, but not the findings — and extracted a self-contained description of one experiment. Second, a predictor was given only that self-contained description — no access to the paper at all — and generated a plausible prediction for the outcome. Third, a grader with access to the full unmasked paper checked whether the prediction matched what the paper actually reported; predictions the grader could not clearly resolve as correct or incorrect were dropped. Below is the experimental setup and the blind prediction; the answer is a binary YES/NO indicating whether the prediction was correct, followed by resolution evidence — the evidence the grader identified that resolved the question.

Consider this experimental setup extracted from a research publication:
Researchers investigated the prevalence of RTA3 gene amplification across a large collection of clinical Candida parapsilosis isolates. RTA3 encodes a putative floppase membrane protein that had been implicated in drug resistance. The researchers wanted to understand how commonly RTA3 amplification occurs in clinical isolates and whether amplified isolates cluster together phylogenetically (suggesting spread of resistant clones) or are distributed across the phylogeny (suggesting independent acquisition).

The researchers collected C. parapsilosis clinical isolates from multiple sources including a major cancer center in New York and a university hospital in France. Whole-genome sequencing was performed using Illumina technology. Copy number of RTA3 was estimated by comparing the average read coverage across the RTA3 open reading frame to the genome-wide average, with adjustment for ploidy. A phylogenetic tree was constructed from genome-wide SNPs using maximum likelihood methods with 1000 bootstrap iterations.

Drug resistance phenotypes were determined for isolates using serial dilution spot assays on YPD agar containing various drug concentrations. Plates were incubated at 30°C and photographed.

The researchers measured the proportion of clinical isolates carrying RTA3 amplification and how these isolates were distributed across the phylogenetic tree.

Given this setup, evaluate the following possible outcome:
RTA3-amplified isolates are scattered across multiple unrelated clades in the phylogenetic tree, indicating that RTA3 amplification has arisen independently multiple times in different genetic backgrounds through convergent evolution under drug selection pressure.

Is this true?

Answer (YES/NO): NO